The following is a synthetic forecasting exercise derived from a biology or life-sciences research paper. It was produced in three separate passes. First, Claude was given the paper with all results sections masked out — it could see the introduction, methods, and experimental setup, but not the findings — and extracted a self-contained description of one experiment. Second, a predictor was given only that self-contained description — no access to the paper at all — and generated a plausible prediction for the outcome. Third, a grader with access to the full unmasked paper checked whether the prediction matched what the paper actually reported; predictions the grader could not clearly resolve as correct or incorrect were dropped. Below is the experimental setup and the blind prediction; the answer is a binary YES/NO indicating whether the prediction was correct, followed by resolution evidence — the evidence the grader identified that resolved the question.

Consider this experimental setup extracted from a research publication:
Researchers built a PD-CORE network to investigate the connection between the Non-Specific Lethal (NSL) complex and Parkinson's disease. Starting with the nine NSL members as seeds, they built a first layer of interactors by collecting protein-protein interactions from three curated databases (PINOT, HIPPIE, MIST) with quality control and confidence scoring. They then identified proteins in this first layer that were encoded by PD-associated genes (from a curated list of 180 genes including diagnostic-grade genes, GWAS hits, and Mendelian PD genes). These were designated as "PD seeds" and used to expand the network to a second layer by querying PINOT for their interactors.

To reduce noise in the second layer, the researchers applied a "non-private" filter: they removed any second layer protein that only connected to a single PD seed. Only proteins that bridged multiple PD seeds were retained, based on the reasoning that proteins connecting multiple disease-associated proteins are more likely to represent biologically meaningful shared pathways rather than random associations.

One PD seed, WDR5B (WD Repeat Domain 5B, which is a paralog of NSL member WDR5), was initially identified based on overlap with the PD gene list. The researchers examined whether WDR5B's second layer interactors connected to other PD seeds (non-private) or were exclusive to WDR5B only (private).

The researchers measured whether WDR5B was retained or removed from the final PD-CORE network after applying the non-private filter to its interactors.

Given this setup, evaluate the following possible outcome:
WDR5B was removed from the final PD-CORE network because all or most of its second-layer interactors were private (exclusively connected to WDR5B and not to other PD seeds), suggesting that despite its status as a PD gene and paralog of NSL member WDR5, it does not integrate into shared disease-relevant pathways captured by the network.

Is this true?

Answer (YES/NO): YES